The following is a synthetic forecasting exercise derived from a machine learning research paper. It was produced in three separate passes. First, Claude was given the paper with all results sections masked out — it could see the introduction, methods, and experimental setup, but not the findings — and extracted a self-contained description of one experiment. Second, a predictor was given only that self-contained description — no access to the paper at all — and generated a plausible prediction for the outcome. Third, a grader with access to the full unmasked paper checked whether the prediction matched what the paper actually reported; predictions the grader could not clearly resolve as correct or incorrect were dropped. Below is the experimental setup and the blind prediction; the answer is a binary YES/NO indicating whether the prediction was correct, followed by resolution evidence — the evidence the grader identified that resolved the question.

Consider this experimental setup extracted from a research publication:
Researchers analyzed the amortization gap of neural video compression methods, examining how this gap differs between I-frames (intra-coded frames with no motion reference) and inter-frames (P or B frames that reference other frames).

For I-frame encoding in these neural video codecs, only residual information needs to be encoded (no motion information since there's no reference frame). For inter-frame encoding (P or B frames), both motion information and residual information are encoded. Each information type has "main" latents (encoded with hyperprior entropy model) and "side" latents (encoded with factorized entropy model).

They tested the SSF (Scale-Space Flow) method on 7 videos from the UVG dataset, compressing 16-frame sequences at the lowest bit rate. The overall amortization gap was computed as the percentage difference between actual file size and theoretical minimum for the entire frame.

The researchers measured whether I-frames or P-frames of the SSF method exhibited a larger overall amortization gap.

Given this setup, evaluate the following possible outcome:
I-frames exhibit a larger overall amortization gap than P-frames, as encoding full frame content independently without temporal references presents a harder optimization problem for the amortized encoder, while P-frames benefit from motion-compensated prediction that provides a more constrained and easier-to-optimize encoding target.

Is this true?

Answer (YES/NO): NO